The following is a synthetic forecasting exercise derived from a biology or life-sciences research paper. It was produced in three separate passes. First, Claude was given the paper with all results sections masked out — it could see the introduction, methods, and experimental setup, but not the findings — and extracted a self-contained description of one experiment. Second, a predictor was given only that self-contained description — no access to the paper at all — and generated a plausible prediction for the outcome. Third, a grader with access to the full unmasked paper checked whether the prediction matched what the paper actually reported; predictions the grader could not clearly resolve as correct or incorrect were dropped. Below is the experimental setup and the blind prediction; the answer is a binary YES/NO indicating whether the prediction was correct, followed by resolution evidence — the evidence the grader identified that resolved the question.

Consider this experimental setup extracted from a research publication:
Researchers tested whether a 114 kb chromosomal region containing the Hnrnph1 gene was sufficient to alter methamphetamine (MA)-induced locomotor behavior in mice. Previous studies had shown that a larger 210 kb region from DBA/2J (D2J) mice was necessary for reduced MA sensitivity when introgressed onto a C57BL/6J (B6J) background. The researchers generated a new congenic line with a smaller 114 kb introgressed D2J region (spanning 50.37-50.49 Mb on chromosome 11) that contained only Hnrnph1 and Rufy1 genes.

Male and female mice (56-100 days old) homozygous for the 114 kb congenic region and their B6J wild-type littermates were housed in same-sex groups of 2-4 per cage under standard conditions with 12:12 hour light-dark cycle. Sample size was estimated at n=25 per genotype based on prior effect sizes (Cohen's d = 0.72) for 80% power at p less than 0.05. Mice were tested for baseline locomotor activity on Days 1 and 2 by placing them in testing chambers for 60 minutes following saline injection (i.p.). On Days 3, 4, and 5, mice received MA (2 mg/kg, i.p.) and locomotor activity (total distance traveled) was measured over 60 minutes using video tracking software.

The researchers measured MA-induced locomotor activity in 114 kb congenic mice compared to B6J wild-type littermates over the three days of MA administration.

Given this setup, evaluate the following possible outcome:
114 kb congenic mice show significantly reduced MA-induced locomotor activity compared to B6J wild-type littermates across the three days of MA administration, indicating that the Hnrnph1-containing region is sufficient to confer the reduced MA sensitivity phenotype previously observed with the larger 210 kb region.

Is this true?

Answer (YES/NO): NO